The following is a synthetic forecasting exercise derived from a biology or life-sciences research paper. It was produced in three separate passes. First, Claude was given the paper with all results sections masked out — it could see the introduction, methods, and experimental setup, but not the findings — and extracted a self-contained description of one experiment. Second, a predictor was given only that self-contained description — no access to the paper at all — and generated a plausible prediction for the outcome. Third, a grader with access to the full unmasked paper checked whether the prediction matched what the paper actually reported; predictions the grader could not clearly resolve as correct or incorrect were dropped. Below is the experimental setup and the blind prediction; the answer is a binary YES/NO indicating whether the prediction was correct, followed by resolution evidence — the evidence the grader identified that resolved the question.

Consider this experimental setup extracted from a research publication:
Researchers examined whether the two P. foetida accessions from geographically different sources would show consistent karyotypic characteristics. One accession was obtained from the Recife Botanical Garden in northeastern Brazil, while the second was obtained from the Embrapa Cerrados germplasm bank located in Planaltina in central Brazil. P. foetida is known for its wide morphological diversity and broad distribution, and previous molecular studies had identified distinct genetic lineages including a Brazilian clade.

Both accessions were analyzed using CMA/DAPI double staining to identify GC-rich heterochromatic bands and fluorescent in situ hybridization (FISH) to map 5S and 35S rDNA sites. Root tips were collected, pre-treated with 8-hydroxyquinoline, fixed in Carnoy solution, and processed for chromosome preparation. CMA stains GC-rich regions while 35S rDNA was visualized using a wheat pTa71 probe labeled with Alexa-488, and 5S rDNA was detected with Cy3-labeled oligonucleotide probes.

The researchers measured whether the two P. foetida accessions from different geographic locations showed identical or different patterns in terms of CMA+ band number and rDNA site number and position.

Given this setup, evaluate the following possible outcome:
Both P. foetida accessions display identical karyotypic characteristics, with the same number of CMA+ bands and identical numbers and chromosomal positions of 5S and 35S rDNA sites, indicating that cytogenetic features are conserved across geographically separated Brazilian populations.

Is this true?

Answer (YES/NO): NO